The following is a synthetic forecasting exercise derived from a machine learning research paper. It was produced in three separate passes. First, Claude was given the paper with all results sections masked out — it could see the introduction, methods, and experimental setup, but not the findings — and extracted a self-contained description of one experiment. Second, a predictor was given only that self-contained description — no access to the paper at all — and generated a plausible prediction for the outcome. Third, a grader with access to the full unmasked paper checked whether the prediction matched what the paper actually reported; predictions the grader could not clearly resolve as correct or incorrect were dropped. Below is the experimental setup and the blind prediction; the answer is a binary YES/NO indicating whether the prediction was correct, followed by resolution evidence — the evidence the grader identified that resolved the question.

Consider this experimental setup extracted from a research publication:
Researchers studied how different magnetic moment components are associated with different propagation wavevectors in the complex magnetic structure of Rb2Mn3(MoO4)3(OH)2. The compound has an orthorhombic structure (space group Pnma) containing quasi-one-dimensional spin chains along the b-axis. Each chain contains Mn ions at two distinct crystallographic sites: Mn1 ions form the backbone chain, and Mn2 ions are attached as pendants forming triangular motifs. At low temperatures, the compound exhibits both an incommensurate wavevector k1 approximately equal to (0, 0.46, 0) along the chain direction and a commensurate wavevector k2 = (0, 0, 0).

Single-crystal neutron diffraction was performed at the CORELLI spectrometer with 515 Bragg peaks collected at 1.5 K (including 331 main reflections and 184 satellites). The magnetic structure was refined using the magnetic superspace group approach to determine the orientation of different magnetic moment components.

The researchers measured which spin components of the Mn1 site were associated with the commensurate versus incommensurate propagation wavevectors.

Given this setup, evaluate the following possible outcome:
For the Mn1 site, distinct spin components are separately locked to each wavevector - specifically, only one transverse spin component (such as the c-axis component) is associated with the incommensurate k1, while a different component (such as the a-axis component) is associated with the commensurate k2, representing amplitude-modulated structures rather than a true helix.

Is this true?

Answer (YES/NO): NO